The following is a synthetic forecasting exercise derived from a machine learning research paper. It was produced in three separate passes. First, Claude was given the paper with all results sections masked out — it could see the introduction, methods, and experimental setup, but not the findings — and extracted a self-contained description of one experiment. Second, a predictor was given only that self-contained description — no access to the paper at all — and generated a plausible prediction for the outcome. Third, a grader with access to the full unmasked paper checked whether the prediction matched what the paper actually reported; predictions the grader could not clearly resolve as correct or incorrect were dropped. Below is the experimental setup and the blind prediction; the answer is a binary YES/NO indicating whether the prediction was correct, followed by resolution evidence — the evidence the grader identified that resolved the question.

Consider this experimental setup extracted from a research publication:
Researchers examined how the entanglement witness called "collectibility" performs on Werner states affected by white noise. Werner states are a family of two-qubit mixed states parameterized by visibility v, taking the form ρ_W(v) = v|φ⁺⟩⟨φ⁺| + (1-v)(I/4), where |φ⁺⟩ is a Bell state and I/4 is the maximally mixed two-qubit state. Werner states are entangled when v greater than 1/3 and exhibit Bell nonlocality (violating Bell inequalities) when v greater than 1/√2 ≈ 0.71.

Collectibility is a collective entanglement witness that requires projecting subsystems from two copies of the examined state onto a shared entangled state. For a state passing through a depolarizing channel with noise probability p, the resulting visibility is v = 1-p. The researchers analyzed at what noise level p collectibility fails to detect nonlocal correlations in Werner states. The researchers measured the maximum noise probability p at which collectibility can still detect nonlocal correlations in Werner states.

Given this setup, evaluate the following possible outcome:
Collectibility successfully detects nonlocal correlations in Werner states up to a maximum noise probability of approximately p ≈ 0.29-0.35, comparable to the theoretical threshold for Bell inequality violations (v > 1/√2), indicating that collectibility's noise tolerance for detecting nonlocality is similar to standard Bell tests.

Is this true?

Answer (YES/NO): NO